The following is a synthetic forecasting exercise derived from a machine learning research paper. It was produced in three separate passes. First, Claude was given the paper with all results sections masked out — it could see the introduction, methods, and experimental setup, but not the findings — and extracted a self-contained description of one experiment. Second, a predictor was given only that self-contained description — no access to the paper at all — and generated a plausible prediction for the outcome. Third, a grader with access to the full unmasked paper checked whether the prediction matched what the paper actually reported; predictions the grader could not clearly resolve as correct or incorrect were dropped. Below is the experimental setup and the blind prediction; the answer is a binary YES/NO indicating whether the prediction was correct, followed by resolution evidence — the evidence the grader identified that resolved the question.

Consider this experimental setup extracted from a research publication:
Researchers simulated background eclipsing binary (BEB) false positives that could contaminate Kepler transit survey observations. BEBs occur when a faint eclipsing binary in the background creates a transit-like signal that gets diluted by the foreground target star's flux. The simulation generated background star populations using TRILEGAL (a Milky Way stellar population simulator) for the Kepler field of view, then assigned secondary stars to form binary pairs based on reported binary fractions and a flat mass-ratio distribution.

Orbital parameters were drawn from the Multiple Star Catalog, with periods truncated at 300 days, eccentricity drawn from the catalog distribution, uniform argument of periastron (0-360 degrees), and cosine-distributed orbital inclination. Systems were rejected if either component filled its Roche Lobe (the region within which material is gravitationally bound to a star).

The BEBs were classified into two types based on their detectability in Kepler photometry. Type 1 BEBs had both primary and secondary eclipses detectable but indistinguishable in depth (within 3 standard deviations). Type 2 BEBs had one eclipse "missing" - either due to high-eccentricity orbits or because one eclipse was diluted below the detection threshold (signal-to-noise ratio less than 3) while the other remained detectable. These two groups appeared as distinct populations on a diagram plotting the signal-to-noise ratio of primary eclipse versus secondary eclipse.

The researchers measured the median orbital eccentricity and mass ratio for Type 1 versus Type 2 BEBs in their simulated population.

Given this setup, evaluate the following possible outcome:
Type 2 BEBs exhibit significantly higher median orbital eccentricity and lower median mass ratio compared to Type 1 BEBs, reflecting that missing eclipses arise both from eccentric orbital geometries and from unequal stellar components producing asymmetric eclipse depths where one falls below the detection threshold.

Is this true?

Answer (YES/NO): YES